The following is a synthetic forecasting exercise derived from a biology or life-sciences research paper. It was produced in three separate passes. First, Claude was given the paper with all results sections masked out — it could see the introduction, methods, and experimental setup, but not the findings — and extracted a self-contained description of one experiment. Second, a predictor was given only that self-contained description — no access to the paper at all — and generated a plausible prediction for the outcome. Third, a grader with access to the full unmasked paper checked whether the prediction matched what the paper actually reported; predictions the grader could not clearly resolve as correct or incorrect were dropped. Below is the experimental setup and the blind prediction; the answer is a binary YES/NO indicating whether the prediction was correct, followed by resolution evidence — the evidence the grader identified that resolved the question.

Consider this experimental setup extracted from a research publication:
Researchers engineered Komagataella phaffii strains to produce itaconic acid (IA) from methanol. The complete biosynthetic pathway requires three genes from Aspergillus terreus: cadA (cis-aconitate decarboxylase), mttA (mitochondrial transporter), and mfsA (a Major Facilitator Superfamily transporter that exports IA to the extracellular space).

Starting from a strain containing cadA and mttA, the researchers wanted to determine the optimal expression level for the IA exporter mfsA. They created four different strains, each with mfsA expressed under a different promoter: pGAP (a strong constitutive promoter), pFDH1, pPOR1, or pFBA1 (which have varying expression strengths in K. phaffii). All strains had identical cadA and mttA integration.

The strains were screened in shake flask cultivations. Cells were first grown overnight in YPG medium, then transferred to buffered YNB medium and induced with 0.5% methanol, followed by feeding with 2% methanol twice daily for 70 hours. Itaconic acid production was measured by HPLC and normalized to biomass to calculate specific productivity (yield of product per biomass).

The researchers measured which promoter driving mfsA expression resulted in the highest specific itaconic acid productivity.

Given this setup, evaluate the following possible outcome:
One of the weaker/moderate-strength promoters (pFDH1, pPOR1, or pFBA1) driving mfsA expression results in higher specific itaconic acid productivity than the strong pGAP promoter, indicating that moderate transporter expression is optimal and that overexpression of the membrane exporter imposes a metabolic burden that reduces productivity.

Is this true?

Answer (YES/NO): NO